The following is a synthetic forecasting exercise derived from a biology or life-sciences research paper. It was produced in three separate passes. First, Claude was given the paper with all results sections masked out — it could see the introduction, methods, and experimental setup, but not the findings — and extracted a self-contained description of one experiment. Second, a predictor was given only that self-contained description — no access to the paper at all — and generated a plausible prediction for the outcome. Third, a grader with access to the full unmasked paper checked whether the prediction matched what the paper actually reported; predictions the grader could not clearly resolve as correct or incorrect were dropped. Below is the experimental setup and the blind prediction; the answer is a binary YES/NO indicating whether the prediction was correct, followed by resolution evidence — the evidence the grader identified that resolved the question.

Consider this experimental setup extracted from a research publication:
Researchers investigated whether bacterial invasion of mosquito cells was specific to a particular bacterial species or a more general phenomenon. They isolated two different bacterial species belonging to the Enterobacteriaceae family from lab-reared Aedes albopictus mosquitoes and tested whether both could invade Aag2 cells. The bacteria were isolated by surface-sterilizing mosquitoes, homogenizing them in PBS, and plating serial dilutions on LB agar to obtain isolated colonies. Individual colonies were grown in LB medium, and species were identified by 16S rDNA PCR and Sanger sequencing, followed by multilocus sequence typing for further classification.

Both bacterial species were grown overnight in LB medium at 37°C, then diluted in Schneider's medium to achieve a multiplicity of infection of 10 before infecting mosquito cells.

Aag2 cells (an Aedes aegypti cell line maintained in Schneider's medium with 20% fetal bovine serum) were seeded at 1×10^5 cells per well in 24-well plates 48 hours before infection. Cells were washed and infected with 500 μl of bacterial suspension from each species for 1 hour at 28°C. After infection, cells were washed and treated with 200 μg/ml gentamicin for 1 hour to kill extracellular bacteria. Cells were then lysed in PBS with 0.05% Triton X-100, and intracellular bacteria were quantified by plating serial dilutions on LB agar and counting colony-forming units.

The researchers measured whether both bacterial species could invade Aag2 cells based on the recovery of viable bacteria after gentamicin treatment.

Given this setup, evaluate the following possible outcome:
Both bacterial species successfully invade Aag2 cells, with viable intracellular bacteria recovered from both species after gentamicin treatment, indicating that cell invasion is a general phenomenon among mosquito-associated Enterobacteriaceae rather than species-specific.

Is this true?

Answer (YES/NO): YES